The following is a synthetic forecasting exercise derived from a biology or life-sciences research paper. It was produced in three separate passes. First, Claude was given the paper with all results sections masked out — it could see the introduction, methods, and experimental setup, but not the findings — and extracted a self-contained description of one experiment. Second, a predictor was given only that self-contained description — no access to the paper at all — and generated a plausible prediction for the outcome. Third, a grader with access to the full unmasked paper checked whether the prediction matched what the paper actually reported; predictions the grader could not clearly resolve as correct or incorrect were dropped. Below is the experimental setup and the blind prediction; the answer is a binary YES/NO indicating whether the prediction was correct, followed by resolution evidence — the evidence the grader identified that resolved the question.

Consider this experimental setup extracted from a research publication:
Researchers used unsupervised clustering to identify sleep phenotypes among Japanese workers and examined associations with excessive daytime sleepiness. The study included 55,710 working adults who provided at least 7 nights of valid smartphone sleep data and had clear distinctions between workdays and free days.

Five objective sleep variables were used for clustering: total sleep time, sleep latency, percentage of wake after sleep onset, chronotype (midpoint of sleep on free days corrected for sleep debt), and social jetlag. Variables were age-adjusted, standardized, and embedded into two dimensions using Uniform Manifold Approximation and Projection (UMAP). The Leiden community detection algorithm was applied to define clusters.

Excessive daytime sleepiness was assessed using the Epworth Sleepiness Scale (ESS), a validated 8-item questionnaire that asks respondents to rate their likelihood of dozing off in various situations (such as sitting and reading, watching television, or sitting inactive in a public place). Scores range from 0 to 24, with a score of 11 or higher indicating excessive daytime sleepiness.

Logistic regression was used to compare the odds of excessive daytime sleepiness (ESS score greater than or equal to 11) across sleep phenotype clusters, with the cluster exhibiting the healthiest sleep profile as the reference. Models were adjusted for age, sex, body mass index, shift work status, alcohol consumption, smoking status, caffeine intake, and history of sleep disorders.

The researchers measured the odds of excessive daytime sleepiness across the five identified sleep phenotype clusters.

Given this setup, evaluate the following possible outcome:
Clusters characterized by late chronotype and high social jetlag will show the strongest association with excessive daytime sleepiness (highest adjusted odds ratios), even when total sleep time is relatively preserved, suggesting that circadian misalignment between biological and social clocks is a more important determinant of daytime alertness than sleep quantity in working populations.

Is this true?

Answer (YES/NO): YES